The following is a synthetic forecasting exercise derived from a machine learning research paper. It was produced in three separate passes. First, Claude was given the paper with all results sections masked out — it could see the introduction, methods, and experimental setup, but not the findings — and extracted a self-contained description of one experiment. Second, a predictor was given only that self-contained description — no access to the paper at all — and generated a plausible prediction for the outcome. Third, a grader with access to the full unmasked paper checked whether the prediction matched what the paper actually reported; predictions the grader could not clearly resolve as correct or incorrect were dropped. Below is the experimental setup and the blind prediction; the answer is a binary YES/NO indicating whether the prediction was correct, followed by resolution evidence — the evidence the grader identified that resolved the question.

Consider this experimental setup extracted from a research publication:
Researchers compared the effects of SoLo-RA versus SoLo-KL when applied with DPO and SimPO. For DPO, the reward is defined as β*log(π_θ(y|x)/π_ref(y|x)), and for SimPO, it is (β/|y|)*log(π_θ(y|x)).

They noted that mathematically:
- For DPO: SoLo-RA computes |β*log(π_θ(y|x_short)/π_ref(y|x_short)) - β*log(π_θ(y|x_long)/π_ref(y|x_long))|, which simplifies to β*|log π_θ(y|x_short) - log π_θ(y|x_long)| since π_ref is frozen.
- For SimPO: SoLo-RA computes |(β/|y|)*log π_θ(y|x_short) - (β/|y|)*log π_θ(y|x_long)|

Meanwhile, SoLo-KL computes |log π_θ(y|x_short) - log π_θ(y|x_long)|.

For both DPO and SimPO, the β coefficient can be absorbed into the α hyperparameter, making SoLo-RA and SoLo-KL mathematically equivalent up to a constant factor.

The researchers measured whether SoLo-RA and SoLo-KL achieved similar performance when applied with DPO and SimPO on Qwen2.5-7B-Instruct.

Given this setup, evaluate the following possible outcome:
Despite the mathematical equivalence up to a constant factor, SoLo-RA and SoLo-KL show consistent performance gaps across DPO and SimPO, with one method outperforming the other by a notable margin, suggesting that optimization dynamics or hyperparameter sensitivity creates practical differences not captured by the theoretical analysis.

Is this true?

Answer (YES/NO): NO